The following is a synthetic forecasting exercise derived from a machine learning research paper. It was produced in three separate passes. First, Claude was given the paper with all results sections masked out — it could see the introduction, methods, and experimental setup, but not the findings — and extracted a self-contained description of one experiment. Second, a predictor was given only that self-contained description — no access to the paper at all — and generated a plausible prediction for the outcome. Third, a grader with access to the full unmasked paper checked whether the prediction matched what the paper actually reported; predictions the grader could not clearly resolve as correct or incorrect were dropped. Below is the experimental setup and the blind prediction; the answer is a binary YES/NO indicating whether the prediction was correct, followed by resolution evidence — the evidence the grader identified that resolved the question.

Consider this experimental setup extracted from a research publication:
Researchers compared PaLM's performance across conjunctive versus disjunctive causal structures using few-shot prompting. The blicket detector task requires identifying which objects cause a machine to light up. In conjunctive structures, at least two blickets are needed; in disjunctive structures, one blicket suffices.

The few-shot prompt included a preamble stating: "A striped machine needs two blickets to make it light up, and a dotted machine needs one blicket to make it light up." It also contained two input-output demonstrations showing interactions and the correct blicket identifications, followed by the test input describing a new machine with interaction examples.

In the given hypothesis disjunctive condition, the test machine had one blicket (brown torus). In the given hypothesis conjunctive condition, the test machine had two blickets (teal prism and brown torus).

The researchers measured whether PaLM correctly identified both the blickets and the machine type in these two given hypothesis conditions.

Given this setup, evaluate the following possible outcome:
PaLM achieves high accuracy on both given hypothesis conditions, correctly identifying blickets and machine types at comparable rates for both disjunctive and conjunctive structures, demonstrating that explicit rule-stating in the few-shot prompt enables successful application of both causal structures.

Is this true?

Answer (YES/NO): YES